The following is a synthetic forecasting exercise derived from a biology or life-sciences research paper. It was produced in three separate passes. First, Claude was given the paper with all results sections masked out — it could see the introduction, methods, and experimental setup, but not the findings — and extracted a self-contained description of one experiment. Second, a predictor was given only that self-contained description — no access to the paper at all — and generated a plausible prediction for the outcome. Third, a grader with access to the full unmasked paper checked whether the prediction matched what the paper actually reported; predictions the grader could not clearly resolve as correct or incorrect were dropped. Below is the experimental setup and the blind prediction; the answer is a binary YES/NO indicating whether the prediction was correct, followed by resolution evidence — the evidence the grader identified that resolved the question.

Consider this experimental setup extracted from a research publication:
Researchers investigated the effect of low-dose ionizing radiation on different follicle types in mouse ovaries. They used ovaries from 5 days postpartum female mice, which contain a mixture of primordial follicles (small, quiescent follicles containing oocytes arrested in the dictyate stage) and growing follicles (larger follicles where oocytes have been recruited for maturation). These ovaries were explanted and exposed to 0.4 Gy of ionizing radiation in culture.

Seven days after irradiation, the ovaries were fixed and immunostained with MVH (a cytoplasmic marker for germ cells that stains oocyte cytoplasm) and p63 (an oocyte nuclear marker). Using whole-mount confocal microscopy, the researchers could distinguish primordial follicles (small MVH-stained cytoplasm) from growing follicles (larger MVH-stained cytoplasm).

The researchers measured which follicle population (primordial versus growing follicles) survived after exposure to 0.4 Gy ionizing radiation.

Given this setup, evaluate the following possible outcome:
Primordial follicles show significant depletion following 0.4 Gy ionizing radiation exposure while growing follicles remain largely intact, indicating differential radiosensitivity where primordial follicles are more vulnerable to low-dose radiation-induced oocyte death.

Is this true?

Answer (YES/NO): YES